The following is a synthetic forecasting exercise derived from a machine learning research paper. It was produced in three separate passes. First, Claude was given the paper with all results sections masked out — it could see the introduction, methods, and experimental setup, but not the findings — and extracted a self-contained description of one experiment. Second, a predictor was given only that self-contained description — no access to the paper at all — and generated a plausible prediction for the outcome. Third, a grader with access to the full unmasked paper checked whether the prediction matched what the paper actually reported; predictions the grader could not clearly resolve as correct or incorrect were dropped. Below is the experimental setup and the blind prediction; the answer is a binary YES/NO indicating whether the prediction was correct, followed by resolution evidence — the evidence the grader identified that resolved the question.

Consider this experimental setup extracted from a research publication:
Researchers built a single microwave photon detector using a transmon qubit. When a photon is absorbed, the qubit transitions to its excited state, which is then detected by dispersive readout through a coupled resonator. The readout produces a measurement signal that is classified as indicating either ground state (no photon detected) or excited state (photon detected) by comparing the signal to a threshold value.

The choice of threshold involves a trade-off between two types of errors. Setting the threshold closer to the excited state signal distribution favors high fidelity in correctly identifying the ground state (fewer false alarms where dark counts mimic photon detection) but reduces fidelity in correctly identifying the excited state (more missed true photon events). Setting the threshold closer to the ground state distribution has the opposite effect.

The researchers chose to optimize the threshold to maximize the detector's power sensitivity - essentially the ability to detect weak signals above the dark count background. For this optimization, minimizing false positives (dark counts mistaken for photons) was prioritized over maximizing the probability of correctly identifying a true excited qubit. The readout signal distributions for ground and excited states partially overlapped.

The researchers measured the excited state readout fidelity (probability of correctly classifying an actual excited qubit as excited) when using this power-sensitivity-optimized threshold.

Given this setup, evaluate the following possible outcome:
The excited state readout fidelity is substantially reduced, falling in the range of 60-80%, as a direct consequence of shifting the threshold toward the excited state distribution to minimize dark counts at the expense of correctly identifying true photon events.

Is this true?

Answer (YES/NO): YES